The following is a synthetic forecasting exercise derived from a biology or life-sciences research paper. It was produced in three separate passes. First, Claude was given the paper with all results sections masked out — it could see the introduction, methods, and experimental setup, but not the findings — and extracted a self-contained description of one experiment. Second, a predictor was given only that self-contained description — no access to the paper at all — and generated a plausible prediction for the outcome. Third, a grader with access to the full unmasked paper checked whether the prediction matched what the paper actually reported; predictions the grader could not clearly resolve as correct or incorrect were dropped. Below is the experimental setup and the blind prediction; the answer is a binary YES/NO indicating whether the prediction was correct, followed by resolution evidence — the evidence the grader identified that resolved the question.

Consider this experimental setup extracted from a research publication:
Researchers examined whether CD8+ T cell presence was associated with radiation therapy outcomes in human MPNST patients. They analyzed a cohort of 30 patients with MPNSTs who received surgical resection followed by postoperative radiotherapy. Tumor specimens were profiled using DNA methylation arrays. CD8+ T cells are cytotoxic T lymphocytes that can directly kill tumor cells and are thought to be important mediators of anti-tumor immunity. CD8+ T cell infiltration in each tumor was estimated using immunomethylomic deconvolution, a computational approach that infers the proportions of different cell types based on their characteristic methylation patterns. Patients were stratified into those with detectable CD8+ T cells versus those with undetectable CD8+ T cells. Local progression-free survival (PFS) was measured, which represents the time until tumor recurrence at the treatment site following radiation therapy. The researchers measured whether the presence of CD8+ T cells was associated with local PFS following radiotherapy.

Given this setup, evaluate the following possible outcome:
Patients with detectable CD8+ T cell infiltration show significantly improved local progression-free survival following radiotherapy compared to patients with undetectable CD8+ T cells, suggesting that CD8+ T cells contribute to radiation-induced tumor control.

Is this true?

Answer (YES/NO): YES